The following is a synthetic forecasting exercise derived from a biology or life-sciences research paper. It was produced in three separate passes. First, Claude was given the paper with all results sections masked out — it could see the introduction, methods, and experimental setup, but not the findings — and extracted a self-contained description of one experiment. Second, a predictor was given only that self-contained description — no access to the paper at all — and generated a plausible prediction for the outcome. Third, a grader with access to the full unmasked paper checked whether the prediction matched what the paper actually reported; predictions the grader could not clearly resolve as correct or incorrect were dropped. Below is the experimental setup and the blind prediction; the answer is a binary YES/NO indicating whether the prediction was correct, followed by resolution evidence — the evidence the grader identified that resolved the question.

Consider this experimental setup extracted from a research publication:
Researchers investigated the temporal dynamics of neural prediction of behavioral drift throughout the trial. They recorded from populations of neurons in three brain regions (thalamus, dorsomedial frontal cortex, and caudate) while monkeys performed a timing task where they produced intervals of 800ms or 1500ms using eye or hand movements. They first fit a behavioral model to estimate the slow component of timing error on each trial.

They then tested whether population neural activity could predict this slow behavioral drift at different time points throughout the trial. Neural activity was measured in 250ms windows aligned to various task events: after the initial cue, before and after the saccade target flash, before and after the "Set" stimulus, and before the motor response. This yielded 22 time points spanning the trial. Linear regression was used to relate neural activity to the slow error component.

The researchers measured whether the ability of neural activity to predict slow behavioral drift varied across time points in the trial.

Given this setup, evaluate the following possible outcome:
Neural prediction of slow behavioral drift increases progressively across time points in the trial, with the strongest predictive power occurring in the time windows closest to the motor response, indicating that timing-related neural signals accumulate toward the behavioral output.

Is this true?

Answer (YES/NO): NO